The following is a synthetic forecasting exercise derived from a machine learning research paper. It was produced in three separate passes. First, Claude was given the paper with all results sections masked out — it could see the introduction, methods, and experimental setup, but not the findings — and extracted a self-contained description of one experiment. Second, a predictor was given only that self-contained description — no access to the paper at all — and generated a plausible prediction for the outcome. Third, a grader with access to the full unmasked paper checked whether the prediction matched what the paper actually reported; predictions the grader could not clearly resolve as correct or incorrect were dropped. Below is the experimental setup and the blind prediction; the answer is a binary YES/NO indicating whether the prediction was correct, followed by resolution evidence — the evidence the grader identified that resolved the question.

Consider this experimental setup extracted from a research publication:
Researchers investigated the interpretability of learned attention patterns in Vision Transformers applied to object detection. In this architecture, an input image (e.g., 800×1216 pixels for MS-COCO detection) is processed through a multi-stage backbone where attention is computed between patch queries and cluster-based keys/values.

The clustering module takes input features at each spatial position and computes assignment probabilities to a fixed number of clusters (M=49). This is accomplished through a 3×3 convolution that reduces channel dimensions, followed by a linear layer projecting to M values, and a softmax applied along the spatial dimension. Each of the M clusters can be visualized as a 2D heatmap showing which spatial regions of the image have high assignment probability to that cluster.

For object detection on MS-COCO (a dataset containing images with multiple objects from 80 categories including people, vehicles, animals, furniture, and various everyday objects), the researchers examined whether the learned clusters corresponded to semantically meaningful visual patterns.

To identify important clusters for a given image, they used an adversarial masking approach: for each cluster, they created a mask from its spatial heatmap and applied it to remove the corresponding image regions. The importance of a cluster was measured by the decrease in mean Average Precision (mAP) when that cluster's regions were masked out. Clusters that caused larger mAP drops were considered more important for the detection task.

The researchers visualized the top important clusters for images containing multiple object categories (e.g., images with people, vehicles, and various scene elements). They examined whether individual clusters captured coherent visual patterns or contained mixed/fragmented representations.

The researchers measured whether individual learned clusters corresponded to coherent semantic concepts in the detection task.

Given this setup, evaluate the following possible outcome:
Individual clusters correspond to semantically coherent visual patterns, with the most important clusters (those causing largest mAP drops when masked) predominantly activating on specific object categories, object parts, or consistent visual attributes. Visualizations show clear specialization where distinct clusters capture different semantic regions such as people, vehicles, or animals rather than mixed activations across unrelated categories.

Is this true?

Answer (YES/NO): YES